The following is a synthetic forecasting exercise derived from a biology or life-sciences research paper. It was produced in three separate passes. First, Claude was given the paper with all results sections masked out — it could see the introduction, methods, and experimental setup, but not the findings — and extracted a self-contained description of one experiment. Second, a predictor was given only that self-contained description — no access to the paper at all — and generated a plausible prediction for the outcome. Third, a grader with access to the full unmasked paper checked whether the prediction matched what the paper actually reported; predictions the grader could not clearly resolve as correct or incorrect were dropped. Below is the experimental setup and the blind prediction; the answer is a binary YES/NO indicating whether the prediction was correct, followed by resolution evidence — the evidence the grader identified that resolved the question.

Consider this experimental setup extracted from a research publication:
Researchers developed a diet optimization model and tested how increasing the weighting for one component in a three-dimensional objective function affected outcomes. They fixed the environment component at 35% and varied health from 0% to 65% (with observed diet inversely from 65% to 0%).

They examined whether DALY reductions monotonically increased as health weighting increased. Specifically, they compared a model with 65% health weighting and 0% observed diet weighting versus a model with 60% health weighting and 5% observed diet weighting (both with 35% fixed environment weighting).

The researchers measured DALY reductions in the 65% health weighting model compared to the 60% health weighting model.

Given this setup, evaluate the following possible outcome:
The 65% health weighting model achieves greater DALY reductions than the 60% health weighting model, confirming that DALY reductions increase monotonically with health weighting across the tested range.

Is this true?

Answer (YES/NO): NO